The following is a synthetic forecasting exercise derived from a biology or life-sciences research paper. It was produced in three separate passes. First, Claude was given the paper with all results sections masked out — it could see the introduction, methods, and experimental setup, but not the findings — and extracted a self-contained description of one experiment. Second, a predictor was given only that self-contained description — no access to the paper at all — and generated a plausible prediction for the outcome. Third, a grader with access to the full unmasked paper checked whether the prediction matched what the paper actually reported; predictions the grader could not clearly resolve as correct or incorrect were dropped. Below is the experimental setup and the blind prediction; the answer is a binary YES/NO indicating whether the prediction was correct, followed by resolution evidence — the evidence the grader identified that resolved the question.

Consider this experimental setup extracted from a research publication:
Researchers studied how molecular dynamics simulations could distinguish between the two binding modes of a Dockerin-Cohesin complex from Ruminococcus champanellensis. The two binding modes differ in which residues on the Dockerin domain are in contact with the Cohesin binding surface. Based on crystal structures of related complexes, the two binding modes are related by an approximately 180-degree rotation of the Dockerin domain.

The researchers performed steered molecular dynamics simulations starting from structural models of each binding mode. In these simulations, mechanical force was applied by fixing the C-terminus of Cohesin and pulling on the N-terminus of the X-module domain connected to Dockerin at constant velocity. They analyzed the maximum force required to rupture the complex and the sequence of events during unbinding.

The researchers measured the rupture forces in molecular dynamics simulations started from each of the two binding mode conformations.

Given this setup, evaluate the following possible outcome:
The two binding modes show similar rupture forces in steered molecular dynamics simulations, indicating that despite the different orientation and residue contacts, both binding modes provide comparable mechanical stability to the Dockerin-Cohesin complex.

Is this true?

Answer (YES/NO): NO